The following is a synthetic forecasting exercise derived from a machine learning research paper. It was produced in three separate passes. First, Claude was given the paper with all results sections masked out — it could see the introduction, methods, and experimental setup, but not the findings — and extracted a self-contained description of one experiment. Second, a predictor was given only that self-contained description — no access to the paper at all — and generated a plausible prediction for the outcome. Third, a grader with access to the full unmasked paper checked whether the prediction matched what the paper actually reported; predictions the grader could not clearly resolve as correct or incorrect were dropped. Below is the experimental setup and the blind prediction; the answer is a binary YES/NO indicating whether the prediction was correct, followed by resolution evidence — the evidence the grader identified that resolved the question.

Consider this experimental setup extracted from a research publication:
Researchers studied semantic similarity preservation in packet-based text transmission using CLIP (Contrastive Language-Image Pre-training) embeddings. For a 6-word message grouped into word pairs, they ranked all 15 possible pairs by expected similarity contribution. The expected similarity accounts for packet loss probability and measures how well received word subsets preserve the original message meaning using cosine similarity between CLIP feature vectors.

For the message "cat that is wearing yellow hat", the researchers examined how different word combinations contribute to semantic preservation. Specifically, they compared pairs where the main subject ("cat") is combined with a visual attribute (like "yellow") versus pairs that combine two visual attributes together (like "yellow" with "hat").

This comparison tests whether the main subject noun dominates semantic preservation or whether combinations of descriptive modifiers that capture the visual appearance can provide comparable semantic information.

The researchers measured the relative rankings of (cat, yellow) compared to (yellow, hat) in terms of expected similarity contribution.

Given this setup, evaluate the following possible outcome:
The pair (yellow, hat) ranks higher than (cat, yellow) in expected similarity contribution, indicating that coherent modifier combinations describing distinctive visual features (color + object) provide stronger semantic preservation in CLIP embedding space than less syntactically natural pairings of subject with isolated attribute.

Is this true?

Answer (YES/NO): NO